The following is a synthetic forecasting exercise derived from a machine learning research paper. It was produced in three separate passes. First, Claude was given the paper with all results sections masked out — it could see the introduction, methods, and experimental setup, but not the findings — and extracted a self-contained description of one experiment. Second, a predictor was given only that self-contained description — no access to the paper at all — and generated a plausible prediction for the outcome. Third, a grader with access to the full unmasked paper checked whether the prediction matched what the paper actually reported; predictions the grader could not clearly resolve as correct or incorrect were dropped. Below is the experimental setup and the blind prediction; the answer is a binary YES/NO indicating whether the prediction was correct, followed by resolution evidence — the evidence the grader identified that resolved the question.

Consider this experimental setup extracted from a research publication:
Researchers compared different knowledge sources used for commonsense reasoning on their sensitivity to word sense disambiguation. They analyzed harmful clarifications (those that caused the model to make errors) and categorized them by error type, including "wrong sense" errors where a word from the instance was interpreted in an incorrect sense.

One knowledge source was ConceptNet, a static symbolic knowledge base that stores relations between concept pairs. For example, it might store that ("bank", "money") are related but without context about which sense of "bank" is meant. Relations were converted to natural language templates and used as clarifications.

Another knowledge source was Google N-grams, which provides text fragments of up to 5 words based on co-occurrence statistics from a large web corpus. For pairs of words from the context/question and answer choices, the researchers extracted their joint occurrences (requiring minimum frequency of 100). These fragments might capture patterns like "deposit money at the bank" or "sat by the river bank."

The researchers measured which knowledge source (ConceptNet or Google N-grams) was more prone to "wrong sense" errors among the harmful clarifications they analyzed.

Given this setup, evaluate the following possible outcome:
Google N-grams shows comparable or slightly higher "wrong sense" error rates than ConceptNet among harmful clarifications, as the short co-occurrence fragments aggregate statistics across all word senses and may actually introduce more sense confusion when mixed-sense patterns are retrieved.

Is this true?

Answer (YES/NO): NO